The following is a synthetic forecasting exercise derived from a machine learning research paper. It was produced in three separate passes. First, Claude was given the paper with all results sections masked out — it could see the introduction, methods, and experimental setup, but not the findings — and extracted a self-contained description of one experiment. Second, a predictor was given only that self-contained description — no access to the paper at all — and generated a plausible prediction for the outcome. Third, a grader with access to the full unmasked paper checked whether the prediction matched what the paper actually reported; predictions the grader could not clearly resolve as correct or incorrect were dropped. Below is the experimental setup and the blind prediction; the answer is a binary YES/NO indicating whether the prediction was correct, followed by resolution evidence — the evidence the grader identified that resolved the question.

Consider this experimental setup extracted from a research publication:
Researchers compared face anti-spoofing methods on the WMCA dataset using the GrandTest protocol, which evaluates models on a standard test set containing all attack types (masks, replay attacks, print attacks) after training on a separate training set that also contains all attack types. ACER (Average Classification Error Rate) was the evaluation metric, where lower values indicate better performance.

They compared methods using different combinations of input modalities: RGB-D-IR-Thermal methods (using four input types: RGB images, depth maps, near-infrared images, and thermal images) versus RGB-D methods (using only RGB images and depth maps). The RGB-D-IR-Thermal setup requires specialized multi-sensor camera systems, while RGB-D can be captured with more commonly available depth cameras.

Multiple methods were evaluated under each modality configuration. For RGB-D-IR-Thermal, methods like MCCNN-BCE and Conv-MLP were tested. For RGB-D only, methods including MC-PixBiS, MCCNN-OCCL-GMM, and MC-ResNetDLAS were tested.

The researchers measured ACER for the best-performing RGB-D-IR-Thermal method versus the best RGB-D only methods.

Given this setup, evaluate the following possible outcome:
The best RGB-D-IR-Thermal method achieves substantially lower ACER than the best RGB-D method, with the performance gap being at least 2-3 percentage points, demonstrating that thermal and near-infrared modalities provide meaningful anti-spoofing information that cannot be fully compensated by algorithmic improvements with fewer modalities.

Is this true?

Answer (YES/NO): NO